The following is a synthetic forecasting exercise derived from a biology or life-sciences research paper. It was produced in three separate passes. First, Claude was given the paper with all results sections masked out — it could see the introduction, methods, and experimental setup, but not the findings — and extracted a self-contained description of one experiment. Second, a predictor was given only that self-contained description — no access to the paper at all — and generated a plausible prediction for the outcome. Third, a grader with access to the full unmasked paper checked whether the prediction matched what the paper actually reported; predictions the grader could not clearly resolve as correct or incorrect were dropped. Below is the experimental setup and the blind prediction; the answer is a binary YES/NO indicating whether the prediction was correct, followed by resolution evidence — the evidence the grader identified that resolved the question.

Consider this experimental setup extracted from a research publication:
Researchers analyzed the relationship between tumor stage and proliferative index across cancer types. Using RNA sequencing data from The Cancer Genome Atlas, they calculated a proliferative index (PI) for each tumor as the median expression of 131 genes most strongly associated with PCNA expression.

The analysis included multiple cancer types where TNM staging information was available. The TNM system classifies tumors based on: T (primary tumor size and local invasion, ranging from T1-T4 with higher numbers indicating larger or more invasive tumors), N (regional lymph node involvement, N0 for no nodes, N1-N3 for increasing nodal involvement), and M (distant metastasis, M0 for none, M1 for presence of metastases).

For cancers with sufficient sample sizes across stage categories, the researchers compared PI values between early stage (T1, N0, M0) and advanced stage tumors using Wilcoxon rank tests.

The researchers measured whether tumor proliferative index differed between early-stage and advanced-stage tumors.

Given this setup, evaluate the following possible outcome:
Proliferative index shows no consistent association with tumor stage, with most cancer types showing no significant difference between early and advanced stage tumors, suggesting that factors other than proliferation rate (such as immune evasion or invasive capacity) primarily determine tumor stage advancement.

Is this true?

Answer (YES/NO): YES